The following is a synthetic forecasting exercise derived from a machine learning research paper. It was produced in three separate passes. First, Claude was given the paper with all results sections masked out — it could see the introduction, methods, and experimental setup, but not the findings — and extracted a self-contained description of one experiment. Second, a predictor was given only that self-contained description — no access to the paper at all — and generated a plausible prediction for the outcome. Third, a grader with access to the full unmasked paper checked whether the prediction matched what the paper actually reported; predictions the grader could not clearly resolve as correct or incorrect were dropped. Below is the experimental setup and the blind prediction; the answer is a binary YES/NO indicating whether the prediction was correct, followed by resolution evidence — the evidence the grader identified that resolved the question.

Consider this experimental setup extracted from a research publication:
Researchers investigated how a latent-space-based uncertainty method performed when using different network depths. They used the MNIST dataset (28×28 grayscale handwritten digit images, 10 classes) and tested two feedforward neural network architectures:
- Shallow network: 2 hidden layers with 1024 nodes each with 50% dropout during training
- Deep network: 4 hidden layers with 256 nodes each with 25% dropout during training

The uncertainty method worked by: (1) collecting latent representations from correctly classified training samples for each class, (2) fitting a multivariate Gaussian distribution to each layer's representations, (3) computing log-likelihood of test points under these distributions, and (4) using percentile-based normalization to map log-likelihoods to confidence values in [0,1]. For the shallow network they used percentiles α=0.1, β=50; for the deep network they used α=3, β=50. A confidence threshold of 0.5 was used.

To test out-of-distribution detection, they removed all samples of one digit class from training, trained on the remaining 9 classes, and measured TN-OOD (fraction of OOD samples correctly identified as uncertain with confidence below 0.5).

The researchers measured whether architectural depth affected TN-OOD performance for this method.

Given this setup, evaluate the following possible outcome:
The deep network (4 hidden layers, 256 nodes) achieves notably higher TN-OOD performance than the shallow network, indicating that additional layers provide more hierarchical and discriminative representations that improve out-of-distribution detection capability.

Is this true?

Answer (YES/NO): NO